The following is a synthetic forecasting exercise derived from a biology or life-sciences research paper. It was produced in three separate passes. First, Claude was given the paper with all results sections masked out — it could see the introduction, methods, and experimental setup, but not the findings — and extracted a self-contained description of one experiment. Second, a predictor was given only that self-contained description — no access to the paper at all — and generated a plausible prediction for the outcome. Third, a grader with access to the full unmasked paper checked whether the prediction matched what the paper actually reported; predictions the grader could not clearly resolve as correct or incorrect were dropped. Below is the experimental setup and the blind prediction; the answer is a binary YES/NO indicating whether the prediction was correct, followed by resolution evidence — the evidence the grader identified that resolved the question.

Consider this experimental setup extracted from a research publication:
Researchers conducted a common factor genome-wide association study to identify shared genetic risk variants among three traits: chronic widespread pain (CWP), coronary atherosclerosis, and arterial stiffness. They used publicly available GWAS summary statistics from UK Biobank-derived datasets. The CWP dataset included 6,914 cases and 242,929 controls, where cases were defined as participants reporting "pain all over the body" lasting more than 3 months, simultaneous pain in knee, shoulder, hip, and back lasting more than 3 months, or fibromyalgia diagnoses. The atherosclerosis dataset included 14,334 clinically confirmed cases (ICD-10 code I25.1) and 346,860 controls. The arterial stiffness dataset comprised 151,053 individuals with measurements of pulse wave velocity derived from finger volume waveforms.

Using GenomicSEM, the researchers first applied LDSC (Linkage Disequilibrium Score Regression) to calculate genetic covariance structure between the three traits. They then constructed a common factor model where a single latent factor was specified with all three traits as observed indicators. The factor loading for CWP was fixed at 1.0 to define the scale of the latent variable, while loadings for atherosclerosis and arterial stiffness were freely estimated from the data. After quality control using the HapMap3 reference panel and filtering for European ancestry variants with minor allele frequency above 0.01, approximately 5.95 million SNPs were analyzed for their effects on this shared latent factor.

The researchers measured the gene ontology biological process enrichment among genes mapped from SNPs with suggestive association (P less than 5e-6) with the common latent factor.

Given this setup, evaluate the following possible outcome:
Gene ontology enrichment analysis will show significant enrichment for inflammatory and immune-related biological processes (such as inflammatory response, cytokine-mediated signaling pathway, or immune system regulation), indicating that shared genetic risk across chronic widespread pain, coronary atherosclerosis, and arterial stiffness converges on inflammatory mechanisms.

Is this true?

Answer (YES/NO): NO